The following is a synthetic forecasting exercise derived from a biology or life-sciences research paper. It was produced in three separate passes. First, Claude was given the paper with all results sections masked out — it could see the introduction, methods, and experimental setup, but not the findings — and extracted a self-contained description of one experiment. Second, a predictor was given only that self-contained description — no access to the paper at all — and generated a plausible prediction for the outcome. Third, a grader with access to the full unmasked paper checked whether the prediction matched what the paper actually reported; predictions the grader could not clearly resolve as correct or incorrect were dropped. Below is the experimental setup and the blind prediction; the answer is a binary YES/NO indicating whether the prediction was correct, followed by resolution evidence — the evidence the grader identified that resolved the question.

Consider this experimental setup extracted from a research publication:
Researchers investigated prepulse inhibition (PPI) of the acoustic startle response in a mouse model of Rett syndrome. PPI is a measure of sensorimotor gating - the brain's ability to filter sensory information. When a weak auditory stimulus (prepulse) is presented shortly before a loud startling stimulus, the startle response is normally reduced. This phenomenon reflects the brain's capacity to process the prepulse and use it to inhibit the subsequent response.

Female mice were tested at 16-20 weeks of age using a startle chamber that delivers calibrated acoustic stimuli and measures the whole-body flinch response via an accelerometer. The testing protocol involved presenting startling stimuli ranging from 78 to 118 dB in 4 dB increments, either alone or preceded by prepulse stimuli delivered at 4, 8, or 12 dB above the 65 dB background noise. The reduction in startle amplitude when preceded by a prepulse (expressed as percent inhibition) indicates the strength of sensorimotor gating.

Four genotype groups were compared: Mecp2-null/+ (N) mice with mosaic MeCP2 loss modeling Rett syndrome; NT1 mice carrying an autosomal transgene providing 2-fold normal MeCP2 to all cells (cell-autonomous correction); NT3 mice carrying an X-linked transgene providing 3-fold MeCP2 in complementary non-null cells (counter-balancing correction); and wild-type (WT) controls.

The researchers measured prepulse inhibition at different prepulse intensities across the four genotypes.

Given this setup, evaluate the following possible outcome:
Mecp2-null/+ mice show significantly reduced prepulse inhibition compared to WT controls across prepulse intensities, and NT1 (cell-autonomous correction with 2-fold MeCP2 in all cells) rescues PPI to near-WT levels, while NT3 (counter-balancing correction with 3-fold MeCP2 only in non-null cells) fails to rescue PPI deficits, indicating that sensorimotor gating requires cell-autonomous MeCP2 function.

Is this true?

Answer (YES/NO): NO